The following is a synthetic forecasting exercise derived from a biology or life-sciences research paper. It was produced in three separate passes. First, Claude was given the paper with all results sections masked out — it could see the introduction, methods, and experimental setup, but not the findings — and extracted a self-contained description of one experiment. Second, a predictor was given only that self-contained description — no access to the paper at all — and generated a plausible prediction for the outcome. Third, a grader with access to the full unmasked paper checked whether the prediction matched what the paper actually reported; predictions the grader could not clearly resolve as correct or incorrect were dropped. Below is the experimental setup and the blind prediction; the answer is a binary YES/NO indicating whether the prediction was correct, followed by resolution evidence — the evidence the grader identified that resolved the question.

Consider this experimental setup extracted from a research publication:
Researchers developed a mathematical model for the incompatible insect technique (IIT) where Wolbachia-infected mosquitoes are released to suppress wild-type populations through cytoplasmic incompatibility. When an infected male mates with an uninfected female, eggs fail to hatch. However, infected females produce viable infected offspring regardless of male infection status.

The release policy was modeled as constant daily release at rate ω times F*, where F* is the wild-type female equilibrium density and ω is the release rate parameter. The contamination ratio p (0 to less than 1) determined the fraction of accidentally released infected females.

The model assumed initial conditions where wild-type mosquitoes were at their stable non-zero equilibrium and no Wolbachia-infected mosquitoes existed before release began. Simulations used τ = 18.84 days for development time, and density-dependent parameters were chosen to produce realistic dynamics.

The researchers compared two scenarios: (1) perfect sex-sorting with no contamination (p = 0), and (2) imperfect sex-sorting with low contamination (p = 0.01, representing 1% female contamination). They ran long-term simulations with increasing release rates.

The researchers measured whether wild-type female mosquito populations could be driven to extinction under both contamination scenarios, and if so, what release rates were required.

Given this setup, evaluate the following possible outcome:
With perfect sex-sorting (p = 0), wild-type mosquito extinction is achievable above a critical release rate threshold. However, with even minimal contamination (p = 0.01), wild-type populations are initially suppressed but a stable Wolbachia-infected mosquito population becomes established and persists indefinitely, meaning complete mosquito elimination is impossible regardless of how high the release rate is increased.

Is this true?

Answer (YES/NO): YES